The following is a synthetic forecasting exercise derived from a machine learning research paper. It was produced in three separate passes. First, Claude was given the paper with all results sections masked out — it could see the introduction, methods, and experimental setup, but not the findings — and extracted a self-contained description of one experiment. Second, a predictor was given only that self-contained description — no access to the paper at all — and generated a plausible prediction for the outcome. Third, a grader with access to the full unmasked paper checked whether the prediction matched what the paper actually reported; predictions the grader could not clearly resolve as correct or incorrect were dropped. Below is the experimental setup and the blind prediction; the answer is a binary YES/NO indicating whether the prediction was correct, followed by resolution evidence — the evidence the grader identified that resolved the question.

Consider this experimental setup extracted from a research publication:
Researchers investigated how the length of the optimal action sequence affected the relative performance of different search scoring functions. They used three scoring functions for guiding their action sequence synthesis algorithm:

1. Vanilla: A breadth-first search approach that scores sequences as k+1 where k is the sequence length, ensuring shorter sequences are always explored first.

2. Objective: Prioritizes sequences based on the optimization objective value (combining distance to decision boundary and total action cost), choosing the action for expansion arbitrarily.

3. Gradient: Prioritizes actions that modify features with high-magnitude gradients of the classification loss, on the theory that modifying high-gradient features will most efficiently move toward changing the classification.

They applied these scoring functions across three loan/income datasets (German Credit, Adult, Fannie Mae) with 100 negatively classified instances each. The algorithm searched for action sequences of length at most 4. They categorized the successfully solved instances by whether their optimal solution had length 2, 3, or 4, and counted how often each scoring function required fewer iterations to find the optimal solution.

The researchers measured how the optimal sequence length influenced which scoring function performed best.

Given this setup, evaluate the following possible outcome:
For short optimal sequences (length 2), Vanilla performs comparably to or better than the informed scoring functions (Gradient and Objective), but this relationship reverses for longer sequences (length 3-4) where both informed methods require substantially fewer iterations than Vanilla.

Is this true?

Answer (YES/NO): YES